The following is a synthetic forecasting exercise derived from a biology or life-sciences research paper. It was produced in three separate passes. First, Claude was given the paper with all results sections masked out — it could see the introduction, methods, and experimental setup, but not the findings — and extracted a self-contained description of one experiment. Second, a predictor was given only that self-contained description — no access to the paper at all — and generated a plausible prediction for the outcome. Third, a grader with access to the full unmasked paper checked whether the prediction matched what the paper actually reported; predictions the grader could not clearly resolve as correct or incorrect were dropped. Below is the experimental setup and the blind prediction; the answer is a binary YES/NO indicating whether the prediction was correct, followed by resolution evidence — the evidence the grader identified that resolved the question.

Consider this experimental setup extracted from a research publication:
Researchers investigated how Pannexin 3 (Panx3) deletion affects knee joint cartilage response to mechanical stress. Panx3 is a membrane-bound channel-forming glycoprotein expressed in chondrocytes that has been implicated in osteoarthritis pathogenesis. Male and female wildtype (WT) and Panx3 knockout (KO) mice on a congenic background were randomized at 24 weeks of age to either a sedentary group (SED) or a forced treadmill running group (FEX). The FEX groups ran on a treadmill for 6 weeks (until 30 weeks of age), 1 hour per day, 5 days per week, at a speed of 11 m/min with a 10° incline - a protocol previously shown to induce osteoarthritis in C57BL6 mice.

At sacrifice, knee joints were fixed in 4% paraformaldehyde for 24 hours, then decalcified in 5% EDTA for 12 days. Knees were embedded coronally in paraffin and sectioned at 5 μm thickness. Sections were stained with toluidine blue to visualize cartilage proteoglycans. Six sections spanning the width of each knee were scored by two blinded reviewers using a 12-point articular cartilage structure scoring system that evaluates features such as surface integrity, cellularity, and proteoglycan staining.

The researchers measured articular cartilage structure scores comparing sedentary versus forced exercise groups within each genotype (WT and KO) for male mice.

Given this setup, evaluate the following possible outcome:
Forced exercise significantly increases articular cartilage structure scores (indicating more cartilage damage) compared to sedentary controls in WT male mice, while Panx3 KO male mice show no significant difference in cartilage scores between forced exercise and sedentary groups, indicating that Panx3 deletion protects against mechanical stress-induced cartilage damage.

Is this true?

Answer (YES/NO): NO